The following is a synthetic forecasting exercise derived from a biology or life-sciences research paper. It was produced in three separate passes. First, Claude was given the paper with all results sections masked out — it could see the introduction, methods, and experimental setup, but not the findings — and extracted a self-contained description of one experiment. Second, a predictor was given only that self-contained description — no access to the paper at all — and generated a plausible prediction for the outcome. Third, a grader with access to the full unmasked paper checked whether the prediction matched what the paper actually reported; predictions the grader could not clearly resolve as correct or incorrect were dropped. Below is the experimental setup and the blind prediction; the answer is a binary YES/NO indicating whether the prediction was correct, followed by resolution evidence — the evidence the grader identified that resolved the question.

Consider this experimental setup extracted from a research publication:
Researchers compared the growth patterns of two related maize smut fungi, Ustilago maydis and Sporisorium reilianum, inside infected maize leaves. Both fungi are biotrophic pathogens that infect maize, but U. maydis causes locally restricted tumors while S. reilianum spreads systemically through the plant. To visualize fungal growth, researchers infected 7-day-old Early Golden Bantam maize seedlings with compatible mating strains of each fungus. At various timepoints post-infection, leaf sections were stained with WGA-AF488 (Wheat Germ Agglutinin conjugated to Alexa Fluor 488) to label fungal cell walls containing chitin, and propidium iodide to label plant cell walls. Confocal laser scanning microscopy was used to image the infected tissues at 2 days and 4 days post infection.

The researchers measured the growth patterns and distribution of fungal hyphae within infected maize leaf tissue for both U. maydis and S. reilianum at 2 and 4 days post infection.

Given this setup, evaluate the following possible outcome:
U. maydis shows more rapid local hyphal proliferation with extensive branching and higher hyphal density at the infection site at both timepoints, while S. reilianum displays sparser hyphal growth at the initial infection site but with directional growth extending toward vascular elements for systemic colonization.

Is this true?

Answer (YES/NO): NO